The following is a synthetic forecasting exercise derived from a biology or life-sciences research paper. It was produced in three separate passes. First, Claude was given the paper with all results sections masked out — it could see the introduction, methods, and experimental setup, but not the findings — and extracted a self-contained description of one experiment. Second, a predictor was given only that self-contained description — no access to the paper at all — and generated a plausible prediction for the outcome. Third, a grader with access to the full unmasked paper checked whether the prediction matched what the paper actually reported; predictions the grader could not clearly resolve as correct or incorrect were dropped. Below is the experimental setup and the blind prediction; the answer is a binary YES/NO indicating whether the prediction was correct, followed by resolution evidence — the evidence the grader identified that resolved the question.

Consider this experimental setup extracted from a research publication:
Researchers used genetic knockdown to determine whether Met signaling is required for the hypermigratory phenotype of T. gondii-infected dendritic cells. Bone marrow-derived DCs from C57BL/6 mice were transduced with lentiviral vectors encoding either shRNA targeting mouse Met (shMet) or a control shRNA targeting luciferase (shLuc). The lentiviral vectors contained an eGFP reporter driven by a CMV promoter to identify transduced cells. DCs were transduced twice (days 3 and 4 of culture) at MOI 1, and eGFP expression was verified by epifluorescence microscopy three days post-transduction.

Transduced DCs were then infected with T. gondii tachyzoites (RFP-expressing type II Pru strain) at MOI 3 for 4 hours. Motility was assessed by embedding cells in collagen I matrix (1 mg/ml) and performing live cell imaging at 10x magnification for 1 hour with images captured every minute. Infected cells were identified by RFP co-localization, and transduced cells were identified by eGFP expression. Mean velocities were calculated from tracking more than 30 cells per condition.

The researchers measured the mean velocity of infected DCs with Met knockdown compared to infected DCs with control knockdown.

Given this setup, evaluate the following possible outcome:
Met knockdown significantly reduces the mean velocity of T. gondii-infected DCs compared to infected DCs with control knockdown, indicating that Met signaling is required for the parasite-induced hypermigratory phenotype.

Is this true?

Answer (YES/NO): YES